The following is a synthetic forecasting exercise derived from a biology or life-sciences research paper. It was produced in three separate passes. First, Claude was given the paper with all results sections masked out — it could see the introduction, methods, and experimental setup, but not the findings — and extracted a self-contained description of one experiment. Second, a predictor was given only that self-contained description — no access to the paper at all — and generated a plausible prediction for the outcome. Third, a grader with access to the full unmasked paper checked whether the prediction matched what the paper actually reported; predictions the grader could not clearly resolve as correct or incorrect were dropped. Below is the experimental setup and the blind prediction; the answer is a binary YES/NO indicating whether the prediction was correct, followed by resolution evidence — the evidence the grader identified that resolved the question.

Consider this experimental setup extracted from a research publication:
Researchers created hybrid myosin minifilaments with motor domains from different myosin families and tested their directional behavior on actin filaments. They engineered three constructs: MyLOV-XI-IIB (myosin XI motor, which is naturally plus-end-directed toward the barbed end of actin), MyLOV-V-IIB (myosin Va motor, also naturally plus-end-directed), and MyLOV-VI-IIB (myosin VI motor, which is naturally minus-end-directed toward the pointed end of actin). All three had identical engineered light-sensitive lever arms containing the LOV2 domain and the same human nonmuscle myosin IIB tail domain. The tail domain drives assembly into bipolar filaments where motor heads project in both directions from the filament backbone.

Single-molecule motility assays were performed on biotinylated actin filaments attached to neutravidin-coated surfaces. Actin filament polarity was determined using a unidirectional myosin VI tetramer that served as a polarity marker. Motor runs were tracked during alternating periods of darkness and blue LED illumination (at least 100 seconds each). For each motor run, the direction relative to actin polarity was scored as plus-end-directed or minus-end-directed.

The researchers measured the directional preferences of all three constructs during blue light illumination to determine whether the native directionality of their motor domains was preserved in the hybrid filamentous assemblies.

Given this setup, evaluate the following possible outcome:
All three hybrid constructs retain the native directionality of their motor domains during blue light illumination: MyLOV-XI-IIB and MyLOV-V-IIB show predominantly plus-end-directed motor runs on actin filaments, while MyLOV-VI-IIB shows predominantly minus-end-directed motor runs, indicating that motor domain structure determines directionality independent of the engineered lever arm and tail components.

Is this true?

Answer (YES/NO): YES